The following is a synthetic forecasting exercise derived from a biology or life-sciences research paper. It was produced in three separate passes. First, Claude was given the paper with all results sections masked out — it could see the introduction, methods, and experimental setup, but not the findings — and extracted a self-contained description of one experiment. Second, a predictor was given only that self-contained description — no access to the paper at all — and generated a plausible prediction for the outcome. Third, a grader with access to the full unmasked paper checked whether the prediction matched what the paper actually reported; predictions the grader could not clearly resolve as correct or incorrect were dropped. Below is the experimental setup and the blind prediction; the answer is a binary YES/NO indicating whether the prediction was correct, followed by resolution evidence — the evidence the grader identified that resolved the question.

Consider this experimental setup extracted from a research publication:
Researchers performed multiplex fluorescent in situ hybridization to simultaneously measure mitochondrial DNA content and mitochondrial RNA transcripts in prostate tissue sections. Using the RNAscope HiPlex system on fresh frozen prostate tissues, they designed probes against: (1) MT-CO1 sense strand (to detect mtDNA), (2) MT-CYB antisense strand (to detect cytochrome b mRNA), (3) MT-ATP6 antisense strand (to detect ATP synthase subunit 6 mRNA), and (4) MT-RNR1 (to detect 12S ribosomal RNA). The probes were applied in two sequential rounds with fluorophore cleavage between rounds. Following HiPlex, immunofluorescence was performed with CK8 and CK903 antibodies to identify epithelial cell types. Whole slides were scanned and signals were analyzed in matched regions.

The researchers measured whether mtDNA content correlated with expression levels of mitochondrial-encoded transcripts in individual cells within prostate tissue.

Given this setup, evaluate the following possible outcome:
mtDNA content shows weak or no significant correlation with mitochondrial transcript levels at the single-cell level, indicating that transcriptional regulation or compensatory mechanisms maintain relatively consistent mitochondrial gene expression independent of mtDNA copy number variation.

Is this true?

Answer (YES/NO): NO